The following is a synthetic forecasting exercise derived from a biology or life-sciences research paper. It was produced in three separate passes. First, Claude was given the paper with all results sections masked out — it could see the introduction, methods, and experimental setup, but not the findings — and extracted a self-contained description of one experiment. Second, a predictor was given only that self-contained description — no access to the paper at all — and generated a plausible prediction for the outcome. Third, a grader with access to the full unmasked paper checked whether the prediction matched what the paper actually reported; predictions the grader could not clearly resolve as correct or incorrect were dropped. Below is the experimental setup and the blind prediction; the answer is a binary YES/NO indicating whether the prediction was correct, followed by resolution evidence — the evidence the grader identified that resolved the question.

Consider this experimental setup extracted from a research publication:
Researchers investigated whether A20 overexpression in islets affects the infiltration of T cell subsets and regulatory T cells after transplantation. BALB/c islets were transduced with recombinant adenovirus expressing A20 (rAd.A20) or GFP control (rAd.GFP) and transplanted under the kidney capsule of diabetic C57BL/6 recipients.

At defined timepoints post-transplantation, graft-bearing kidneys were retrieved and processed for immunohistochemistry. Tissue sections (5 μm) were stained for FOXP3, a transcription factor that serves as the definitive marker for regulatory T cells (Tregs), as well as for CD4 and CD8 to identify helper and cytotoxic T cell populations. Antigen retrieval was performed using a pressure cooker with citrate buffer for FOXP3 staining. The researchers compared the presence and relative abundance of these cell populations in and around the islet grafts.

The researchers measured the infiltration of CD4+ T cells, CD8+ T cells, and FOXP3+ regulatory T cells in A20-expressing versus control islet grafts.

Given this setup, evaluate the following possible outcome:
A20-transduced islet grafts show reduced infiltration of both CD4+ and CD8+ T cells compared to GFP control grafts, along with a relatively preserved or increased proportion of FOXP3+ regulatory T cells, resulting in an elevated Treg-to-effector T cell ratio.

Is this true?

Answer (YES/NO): YES